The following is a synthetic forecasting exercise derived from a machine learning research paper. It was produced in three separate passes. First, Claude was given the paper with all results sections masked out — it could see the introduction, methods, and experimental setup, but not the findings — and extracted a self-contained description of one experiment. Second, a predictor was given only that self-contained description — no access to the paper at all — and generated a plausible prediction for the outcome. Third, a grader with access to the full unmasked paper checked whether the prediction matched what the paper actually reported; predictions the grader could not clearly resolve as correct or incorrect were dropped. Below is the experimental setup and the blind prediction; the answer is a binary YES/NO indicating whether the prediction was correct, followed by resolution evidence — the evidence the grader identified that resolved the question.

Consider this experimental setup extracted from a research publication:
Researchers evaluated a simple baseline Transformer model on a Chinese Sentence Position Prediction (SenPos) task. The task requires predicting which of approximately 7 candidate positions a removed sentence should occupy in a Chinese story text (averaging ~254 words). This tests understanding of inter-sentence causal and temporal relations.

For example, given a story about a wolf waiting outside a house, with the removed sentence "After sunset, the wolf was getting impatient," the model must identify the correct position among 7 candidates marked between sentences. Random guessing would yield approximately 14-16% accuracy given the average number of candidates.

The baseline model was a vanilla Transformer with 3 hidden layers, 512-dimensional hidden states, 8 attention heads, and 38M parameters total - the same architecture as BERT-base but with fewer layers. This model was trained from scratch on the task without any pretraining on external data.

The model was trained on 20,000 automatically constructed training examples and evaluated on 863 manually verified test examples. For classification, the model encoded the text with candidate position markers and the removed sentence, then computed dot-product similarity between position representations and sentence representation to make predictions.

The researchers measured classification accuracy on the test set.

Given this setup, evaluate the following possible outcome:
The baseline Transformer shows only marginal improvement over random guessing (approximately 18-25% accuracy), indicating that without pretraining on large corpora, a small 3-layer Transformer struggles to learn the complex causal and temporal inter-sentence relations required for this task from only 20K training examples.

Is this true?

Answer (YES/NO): NO